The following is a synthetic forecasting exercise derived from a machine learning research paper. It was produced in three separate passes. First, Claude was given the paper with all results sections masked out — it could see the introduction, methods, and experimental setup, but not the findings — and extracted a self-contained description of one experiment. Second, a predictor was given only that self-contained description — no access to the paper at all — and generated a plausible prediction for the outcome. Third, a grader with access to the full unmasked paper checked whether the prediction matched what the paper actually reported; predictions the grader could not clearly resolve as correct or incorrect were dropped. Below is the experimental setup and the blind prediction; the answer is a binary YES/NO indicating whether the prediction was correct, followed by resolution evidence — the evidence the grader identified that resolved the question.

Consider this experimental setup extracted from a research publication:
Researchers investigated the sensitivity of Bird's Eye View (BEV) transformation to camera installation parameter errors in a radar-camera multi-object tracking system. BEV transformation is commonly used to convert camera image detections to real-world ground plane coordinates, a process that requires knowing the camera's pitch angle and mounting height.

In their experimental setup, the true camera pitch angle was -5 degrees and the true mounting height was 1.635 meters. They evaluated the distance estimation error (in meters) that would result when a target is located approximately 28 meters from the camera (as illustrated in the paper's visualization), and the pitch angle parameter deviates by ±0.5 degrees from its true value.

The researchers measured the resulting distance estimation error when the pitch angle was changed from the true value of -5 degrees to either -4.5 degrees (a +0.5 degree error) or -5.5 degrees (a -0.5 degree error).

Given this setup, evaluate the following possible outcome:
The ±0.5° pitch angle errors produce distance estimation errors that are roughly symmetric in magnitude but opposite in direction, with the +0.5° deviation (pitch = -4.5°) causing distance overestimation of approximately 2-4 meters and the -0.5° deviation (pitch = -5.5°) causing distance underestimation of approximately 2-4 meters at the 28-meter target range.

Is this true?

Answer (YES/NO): NO